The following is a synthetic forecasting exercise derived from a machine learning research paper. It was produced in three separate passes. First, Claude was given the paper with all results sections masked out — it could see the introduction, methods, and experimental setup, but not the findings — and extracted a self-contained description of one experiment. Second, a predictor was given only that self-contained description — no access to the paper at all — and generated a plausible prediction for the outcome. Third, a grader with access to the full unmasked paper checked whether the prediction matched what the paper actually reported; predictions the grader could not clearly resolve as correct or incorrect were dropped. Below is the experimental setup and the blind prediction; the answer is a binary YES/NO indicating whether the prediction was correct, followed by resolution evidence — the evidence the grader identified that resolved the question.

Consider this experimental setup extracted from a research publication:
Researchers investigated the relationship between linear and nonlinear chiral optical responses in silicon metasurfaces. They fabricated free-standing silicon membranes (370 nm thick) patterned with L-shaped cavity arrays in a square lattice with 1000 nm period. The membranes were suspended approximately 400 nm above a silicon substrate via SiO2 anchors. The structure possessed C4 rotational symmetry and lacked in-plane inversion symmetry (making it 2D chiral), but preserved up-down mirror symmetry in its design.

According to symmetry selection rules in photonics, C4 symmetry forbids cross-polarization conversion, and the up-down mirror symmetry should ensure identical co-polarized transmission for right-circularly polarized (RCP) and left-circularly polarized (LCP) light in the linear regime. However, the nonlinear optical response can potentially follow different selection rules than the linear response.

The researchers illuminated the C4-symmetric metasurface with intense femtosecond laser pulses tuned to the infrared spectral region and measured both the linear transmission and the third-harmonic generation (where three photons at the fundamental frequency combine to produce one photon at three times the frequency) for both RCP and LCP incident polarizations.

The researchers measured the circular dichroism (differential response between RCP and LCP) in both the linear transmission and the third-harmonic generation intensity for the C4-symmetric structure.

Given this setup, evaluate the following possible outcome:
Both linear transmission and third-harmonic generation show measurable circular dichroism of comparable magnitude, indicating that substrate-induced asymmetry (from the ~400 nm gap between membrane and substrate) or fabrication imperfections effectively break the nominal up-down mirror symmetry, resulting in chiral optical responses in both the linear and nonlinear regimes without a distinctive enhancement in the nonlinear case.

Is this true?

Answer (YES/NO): NO